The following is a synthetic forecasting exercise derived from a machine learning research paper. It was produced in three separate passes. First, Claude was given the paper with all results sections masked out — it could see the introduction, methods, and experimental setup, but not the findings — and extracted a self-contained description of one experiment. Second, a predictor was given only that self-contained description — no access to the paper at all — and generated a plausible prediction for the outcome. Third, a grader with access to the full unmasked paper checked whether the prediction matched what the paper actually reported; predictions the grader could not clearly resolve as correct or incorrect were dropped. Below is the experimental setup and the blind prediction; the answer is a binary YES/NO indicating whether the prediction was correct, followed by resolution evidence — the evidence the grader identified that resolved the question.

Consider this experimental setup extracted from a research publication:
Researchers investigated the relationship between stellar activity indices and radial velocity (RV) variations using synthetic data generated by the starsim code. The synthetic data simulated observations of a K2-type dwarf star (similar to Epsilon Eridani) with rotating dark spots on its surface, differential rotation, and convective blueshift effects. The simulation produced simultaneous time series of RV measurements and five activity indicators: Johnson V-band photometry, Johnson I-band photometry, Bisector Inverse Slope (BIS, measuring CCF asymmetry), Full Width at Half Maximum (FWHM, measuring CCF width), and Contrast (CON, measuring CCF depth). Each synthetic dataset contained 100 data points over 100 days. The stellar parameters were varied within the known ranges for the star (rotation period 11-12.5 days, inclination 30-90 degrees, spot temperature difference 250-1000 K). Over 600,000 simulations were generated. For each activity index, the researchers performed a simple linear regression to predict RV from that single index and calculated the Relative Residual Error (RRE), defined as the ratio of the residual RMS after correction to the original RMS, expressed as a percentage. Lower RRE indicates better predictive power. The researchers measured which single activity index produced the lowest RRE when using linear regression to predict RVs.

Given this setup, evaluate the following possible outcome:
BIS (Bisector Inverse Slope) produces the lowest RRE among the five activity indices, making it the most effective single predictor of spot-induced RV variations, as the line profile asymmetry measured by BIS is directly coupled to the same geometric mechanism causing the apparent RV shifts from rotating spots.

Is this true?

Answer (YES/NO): YES